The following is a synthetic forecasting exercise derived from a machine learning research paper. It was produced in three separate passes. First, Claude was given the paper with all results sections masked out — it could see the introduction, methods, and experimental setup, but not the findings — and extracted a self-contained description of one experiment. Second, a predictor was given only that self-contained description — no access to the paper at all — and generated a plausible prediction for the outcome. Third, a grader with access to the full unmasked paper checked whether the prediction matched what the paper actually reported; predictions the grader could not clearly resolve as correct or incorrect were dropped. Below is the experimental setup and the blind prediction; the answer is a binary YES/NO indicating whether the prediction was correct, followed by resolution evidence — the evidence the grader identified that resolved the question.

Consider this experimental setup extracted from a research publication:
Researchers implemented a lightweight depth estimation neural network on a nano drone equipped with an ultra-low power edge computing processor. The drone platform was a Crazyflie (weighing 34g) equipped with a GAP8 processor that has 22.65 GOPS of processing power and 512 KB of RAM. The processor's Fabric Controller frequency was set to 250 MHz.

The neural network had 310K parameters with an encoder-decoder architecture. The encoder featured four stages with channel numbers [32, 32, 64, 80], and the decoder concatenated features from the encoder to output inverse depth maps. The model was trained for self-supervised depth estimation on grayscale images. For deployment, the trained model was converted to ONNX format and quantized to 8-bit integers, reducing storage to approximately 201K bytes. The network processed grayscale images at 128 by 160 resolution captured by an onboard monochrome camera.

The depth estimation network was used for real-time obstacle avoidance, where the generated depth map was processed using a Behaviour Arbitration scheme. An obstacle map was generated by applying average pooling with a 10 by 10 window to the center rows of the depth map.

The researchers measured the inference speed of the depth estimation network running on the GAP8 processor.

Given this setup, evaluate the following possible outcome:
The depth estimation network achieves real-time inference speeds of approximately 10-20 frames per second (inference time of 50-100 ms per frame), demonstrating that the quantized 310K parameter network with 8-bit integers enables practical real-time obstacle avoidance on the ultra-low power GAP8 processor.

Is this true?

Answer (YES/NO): NO